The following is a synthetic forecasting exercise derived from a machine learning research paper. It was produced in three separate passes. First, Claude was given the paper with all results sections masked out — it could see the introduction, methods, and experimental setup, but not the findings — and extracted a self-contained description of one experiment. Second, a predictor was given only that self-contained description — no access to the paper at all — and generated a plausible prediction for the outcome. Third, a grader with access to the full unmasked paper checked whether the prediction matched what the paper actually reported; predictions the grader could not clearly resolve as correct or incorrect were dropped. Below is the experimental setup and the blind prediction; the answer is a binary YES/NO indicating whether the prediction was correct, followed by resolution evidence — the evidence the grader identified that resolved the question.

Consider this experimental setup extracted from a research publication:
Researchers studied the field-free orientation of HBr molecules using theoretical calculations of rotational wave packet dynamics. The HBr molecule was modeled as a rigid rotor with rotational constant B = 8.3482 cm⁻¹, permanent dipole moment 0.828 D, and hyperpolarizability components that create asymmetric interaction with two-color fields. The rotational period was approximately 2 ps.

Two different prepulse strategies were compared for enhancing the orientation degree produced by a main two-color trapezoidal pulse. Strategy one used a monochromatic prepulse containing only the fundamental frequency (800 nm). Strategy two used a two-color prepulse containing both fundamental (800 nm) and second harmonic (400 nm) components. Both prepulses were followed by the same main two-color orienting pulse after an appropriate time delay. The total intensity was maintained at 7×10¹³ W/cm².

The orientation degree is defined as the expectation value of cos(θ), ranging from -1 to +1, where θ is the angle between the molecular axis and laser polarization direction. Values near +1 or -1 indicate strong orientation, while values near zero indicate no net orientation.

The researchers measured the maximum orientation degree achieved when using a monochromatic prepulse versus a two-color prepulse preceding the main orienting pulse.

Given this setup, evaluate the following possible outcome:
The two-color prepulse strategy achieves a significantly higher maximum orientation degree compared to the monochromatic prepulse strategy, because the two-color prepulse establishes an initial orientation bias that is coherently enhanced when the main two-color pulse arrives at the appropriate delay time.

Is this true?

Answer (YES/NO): NO